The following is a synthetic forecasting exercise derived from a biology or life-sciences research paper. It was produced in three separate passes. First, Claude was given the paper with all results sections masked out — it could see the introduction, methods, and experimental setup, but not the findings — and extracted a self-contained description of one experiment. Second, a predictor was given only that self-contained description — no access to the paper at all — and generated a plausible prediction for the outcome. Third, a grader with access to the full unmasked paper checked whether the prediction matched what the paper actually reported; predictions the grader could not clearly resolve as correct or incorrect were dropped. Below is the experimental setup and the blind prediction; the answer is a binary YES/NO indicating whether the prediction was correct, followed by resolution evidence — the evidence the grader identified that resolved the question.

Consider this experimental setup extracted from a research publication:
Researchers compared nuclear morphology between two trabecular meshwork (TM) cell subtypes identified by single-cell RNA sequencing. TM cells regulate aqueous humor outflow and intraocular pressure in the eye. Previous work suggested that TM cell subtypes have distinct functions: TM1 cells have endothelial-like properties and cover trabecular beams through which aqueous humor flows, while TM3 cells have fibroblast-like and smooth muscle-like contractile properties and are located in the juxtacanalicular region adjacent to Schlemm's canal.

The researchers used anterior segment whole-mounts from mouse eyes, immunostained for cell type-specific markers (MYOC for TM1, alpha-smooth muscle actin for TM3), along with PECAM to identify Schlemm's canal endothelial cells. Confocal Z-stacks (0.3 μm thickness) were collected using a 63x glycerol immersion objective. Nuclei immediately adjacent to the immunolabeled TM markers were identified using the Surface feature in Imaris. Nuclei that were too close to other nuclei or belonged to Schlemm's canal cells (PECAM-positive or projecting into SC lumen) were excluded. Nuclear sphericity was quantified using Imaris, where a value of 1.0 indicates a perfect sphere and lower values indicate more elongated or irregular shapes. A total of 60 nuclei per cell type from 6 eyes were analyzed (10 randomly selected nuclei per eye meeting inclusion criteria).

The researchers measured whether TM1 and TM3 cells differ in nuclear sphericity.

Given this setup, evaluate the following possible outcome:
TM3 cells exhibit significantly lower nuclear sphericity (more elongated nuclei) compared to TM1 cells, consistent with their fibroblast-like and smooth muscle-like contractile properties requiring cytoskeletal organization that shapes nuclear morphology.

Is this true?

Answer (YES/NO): YES